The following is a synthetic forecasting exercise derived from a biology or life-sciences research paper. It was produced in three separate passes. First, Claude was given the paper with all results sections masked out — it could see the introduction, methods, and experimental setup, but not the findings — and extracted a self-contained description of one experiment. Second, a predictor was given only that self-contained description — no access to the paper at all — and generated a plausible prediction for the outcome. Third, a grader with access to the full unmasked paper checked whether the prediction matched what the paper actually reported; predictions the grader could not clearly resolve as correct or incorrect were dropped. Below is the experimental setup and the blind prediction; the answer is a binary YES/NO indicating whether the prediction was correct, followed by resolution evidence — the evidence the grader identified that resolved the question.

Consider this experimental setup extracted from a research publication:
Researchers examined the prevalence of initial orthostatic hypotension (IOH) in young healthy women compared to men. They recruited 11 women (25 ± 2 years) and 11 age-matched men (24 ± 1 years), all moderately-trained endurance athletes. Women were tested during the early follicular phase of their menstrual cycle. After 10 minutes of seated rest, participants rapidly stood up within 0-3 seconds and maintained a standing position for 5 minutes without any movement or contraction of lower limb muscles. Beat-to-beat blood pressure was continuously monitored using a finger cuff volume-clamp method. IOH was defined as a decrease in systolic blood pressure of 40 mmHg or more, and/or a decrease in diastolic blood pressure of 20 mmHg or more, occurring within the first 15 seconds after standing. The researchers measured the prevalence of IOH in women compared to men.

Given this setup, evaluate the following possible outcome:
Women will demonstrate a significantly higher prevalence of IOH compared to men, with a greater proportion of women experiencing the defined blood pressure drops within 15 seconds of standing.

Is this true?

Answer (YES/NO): NO